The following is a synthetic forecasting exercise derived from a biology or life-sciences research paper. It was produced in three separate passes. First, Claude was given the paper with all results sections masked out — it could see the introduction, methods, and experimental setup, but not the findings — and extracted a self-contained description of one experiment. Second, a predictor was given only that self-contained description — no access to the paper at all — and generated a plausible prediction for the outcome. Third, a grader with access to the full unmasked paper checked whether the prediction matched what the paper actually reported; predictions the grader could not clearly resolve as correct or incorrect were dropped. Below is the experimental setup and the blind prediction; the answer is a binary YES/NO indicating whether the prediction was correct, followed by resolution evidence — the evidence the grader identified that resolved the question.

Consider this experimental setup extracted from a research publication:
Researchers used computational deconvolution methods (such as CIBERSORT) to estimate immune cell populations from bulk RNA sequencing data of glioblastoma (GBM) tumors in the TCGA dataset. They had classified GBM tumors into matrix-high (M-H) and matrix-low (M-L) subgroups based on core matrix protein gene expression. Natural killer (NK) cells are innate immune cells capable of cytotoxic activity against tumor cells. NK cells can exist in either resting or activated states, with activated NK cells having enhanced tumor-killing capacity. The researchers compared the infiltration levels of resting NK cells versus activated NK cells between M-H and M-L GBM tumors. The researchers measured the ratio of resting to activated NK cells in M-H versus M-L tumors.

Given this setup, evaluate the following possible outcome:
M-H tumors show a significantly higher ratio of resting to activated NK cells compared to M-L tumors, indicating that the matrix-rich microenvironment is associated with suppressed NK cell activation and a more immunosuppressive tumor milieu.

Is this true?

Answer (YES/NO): YES